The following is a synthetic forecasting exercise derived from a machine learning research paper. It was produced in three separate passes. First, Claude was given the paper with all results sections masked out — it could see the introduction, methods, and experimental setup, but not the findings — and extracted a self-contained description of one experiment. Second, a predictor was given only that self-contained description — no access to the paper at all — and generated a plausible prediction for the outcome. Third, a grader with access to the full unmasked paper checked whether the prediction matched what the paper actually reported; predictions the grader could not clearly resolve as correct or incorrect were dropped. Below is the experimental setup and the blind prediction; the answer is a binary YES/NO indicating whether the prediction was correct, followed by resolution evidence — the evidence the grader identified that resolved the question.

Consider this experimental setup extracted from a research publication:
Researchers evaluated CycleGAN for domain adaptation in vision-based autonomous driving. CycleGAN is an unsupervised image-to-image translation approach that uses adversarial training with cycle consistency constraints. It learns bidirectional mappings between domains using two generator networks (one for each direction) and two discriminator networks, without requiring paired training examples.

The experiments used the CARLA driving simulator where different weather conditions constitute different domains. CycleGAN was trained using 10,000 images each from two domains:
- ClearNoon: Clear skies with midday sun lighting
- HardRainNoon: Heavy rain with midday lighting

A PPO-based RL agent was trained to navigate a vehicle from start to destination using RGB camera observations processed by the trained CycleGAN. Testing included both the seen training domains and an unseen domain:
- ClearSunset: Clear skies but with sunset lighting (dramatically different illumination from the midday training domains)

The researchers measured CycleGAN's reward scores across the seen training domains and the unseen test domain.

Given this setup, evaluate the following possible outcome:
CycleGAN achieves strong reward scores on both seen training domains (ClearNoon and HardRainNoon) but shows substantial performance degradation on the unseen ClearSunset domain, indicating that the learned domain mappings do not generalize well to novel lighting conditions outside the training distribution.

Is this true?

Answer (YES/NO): YES